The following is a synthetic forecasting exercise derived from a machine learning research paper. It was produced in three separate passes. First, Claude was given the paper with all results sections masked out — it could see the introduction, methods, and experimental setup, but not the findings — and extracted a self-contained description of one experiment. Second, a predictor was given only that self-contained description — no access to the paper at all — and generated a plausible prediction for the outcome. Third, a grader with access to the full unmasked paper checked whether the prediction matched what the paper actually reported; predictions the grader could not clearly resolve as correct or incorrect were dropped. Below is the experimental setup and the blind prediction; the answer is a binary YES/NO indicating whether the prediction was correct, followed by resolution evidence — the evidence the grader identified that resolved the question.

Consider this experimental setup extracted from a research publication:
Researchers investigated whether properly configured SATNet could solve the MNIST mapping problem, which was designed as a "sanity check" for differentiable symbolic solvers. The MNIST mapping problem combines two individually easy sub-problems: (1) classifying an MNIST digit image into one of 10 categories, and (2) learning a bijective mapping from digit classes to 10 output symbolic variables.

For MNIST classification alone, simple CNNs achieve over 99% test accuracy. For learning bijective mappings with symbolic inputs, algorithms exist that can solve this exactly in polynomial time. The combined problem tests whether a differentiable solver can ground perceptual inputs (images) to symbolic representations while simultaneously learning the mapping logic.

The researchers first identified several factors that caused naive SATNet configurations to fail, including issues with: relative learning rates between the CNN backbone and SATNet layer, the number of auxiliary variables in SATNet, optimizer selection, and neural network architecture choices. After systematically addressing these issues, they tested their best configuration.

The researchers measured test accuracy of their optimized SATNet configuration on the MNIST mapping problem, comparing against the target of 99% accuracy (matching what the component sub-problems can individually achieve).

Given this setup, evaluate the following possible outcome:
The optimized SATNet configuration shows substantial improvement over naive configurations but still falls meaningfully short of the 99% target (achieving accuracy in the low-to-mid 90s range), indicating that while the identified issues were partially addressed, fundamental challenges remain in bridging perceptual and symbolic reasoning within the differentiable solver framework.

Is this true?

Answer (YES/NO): NO